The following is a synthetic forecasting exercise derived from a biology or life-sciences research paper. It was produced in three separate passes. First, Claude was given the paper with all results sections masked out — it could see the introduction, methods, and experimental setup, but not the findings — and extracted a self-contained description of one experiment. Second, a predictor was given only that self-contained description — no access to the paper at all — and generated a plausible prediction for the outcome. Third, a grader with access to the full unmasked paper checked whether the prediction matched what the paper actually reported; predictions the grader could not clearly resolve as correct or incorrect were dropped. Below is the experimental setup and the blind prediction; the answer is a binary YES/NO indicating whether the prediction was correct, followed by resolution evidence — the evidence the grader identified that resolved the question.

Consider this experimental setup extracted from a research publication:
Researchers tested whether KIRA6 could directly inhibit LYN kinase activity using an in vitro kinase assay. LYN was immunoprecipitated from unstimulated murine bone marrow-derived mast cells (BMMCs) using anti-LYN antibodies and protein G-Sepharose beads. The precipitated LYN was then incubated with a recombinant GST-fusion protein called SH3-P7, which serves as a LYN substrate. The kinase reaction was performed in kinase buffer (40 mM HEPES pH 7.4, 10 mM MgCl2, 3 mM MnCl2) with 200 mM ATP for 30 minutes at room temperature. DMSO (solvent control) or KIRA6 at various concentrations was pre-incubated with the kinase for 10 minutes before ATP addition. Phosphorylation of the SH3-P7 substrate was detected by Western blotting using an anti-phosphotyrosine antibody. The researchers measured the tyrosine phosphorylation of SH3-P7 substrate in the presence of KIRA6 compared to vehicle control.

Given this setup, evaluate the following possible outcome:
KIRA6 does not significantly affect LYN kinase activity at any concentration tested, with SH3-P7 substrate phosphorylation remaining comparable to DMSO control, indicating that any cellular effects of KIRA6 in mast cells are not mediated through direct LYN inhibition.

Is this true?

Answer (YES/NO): NO